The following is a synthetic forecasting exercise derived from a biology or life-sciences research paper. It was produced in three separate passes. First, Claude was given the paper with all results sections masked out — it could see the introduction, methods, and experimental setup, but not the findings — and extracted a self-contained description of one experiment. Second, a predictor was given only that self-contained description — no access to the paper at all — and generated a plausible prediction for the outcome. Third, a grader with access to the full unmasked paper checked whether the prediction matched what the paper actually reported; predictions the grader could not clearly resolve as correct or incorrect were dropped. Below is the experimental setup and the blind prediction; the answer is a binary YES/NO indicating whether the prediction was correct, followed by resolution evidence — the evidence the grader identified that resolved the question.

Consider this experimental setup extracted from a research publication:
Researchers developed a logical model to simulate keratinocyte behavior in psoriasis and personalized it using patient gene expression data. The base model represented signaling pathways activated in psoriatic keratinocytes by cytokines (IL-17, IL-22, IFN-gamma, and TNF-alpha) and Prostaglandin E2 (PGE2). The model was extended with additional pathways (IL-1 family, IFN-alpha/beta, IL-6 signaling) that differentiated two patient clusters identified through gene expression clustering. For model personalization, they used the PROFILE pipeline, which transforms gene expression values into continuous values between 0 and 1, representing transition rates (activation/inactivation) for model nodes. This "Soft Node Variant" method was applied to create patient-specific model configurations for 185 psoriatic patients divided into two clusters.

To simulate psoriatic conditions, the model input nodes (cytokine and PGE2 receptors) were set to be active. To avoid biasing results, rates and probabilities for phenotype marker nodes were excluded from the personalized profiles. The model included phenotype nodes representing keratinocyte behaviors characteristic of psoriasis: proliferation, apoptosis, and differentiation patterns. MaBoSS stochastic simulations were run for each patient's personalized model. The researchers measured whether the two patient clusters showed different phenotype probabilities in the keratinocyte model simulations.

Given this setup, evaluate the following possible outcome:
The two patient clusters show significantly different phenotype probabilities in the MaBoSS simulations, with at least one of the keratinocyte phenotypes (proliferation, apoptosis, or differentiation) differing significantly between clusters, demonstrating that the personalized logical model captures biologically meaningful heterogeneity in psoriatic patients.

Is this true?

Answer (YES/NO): YES